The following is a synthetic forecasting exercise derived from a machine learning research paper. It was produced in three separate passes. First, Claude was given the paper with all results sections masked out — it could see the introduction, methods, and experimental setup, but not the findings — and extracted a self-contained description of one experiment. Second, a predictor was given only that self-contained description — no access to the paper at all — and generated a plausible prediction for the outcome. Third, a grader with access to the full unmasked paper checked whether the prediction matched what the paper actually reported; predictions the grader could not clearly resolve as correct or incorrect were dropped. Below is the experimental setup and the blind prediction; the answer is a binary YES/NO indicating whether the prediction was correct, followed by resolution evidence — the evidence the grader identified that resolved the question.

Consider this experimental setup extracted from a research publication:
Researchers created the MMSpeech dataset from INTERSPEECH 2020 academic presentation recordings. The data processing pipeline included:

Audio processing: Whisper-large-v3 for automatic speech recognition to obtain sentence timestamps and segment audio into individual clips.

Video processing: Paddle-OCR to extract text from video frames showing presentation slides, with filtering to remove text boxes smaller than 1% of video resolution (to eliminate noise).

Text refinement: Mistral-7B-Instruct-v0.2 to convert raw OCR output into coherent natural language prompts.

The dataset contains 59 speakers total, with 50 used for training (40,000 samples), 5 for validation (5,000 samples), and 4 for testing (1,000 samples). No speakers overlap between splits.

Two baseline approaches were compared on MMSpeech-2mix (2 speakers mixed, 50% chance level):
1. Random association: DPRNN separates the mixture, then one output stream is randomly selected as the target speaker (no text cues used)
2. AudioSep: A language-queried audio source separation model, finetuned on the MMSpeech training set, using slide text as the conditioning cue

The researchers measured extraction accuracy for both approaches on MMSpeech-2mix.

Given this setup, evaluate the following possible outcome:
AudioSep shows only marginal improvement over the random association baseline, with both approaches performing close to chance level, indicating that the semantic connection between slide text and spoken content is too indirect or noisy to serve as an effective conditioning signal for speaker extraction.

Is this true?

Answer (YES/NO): NO